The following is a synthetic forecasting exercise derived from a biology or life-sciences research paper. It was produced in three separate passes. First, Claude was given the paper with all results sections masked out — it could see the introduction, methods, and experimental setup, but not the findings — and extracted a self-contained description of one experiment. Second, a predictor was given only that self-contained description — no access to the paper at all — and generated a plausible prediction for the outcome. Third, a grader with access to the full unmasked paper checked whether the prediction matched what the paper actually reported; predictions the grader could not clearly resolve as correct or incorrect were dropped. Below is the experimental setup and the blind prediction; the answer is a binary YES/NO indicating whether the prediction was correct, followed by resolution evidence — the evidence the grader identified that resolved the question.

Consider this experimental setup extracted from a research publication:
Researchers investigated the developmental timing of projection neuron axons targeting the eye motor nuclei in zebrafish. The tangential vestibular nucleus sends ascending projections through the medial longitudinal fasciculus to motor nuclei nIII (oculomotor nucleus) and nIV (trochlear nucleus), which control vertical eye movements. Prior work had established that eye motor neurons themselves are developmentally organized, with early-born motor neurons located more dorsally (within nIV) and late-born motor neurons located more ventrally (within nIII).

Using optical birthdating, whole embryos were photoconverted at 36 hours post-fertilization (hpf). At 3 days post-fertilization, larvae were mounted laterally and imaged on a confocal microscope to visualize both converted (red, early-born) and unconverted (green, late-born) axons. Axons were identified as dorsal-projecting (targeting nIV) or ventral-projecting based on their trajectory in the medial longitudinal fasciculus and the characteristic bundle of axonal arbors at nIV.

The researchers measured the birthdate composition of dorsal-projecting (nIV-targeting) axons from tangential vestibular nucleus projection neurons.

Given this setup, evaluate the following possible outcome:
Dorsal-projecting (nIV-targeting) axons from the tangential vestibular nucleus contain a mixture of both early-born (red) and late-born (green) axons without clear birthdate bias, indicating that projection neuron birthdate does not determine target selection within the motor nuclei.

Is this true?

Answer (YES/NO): NO